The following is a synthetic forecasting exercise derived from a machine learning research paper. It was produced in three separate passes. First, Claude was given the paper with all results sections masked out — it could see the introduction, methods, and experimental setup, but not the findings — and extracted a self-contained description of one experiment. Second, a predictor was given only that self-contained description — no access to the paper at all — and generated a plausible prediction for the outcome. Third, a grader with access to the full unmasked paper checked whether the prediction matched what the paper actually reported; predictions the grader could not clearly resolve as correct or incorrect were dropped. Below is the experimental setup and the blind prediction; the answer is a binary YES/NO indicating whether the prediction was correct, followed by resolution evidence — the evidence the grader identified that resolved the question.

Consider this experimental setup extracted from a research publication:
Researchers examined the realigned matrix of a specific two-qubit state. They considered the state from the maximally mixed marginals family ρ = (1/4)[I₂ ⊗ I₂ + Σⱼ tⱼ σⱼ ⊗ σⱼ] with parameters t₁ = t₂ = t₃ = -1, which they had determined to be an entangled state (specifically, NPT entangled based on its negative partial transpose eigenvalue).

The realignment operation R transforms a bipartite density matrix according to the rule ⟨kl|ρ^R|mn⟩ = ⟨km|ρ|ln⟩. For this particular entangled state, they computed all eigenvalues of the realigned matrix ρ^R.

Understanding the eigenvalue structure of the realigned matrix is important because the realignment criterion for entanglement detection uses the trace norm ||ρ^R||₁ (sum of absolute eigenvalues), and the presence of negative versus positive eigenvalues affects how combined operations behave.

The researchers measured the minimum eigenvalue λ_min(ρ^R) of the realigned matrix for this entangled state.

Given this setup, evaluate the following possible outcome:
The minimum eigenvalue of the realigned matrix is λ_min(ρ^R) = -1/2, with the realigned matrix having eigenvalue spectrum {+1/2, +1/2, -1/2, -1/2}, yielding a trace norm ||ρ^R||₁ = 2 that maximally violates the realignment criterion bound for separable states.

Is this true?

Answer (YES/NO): NO